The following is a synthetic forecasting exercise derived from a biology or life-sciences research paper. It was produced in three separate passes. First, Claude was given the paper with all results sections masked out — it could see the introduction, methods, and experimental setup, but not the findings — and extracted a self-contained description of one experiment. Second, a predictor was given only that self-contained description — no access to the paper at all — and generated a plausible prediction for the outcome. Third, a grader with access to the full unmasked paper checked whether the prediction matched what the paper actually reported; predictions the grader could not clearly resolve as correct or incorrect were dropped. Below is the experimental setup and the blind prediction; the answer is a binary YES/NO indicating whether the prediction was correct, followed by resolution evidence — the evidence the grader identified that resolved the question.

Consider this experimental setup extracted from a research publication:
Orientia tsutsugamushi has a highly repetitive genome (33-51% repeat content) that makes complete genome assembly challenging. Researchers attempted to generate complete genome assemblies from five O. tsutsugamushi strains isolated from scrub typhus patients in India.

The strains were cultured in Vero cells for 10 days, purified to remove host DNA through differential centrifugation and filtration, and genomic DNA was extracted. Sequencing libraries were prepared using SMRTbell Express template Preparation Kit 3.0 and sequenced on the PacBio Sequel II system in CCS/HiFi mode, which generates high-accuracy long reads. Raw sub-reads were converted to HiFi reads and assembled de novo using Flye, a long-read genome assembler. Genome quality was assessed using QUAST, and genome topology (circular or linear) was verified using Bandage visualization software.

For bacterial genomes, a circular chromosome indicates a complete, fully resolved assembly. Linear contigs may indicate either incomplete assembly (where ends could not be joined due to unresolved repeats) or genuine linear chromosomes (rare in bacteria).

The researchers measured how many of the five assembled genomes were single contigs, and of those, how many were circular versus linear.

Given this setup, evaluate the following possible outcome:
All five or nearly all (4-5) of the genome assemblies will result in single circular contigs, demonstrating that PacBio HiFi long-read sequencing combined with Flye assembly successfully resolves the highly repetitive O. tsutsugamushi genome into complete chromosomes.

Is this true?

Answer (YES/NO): YES